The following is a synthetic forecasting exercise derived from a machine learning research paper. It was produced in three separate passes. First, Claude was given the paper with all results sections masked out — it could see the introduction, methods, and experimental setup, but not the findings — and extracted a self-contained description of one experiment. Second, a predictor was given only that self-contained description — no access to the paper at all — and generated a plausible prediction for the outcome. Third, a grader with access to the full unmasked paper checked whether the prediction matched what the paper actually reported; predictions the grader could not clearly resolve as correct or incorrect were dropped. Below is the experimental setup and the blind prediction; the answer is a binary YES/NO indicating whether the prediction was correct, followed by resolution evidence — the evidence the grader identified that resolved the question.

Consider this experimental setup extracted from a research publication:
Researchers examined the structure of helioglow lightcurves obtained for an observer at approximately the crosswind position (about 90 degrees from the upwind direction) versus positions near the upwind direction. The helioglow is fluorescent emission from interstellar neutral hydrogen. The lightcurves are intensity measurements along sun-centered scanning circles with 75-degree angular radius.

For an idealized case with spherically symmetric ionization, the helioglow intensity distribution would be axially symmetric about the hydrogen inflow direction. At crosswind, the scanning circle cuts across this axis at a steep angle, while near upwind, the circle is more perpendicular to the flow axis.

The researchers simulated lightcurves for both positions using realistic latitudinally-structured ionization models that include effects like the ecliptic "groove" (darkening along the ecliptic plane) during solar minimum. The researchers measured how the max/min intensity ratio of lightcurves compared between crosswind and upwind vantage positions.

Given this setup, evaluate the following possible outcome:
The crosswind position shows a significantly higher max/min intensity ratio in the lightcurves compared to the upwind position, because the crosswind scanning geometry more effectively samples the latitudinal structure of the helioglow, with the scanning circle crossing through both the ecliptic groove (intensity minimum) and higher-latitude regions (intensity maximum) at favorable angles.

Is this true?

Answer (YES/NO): YES